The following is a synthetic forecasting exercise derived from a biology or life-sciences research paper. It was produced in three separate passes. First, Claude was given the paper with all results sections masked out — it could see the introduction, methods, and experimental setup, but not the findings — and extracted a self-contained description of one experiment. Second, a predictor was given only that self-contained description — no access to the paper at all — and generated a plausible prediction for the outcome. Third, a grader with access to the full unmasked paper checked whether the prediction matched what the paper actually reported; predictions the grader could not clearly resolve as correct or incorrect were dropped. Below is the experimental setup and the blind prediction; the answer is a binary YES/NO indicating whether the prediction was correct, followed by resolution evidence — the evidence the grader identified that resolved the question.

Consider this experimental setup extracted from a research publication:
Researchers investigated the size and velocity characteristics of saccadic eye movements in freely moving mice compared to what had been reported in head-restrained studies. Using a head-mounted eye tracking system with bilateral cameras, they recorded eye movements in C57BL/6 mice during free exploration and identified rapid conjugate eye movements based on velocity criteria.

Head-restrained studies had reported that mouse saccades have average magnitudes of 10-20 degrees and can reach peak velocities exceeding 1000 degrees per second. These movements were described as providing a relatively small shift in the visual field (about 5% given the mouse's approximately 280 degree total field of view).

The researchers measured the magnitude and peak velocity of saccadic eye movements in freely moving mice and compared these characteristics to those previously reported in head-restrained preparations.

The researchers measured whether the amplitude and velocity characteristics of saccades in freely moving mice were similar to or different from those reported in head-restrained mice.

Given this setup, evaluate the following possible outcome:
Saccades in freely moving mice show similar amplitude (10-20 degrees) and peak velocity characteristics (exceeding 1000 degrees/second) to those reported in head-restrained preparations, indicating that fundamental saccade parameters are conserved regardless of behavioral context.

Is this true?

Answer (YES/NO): NO